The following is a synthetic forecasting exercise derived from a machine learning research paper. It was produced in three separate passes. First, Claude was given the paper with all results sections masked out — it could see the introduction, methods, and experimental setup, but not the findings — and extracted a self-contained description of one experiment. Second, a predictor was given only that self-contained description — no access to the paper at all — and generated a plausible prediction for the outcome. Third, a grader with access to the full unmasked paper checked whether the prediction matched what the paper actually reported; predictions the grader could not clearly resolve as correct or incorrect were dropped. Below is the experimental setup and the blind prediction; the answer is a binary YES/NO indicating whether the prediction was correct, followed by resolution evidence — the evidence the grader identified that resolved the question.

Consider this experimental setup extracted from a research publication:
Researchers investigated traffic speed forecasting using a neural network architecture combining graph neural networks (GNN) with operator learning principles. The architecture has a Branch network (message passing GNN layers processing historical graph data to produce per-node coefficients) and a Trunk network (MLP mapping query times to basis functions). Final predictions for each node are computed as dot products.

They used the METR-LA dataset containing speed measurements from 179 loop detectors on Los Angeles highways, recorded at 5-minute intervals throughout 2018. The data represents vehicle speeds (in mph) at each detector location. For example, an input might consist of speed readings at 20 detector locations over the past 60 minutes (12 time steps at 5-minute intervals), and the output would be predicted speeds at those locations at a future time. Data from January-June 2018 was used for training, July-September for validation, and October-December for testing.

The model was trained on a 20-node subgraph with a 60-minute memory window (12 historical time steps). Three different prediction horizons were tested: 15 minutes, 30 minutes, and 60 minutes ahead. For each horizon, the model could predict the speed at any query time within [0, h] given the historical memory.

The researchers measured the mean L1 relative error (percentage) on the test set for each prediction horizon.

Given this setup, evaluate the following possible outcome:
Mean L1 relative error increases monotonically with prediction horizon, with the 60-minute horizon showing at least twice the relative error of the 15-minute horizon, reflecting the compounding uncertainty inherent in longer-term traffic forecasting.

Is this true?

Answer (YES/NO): NO